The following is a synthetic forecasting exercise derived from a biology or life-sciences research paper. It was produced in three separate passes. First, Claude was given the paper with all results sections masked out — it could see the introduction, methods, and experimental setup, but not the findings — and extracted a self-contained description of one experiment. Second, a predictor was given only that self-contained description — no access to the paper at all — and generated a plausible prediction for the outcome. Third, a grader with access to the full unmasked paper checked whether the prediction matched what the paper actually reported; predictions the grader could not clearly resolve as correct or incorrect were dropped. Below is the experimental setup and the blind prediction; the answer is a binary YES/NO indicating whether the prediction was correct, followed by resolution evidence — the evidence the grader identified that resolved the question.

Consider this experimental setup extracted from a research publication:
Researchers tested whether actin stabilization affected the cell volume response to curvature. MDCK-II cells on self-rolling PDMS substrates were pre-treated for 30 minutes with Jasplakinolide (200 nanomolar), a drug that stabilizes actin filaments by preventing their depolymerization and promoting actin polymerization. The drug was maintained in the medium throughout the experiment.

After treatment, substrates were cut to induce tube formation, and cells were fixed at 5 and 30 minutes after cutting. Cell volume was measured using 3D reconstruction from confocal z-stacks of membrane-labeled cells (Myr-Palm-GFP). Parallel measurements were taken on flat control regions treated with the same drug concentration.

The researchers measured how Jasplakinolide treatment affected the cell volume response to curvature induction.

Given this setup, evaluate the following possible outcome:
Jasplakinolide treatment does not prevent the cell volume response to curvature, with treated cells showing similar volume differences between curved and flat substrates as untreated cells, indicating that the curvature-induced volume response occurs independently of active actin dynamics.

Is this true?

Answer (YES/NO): NO